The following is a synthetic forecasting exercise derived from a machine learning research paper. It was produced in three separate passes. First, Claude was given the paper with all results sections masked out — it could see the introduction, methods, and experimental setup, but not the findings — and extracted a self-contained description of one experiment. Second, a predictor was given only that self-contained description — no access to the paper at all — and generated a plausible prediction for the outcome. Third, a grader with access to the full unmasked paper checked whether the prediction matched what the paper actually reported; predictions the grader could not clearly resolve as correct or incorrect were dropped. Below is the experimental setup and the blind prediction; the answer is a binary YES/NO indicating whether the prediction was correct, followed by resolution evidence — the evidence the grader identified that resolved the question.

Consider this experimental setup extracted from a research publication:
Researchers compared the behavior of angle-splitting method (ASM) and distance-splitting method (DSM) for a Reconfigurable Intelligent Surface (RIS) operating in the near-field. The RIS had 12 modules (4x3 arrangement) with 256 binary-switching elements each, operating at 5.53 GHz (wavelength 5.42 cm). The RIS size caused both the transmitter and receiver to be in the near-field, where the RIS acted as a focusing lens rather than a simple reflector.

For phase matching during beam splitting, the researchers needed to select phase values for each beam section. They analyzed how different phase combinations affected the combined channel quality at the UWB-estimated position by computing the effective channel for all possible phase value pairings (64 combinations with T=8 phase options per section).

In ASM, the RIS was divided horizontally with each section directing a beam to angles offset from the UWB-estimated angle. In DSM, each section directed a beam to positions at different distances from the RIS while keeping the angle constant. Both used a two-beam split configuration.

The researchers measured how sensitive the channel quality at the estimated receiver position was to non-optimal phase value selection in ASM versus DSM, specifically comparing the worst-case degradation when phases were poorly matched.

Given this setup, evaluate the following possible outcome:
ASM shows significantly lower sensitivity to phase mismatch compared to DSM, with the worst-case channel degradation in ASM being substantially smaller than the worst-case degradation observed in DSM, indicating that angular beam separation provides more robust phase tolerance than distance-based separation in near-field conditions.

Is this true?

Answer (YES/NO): NO